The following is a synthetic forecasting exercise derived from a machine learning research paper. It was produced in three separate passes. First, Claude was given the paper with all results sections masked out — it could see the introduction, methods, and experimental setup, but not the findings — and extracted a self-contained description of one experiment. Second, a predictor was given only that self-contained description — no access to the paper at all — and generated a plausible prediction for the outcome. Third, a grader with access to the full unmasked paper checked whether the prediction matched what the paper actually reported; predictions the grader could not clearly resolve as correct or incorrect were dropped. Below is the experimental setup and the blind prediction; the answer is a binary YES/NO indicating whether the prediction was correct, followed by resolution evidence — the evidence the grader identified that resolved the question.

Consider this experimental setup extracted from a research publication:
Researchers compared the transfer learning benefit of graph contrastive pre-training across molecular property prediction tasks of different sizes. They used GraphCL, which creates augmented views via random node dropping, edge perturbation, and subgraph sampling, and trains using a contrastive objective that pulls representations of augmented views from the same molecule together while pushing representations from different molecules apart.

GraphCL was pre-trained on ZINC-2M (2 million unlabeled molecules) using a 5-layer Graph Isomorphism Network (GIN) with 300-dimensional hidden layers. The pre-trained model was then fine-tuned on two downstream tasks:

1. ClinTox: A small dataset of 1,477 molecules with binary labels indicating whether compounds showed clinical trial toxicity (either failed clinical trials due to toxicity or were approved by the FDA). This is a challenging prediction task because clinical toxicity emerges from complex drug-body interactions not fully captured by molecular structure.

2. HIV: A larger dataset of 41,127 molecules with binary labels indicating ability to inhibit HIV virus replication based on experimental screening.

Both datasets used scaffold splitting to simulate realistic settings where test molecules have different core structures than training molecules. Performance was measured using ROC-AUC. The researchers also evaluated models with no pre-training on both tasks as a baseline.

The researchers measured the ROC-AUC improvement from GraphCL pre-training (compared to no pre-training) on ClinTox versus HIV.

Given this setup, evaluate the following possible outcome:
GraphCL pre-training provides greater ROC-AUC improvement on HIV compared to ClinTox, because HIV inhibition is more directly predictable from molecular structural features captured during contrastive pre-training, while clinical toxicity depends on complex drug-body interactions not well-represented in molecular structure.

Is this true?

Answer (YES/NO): NO